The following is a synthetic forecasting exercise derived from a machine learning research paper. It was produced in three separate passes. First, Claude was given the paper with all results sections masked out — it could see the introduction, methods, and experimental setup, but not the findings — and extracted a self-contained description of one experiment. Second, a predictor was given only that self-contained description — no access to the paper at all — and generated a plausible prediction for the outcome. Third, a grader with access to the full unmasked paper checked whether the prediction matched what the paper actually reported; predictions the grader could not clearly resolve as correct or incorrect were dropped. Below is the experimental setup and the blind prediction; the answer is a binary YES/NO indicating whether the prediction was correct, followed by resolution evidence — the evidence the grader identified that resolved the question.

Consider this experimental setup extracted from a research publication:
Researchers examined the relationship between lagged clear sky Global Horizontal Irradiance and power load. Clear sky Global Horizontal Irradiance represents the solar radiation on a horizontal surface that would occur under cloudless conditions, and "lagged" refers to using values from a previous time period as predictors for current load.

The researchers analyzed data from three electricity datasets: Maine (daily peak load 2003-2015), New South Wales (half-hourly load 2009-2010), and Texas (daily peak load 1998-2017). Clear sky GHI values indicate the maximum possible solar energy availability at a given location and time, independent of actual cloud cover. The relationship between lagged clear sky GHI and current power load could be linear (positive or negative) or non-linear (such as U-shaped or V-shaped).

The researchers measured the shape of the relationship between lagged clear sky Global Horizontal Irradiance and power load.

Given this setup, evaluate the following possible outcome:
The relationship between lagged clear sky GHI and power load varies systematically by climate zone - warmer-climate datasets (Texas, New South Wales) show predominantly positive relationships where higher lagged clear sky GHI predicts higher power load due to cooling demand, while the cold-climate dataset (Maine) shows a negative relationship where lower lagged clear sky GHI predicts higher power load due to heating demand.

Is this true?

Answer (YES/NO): NO